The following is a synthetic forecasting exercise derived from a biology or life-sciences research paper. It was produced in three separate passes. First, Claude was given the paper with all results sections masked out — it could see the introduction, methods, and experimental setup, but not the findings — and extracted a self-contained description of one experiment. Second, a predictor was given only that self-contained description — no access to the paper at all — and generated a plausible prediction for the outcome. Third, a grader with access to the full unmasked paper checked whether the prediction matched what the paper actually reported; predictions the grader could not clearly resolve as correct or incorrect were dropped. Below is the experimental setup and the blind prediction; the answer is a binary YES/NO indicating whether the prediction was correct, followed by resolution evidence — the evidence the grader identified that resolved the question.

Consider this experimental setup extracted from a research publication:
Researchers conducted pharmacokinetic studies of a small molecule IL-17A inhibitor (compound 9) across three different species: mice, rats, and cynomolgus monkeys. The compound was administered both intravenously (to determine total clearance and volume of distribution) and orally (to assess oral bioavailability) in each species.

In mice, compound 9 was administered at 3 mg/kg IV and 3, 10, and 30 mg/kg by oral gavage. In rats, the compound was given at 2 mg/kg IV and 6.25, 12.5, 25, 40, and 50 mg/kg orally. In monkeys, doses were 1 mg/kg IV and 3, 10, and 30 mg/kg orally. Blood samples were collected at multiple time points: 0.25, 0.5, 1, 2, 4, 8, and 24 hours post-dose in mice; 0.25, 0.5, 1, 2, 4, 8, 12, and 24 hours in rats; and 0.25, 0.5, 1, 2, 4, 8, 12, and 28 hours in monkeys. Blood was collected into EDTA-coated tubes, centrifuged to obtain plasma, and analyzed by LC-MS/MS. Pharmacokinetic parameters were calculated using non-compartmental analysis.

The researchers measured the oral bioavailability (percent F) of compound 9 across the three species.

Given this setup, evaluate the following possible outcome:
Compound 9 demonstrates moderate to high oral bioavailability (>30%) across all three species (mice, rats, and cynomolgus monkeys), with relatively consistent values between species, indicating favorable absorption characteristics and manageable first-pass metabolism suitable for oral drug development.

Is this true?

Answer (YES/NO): NO